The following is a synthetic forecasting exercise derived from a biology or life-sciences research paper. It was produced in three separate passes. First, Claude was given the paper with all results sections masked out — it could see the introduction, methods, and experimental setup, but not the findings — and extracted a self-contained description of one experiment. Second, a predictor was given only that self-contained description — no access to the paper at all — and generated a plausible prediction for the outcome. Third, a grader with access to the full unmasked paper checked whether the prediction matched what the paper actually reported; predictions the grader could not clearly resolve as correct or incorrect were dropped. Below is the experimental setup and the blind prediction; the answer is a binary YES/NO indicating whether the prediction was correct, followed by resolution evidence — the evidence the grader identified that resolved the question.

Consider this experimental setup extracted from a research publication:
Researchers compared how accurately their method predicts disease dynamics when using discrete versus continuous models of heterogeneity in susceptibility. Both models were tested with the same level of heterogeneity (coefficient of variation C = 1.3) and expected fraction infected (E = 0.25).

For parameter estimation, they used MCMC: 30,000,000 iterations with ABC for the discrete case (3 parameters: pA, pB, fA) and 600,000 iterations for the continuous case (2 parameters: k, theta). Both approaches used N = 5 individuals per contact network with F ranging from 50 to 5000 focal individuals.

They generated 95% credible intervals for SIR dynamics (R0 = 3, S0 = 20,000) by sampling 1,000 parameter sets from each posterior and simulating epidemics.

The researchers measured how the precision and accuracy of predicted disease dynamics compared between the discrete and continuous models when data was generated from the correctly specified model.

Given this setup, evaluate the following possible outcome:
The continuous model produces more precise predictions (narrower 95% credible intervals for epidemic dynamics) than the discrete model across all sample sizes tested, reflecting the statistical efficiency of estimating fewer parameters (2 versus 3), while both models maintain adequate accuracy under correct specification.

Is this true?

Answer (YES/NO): YES